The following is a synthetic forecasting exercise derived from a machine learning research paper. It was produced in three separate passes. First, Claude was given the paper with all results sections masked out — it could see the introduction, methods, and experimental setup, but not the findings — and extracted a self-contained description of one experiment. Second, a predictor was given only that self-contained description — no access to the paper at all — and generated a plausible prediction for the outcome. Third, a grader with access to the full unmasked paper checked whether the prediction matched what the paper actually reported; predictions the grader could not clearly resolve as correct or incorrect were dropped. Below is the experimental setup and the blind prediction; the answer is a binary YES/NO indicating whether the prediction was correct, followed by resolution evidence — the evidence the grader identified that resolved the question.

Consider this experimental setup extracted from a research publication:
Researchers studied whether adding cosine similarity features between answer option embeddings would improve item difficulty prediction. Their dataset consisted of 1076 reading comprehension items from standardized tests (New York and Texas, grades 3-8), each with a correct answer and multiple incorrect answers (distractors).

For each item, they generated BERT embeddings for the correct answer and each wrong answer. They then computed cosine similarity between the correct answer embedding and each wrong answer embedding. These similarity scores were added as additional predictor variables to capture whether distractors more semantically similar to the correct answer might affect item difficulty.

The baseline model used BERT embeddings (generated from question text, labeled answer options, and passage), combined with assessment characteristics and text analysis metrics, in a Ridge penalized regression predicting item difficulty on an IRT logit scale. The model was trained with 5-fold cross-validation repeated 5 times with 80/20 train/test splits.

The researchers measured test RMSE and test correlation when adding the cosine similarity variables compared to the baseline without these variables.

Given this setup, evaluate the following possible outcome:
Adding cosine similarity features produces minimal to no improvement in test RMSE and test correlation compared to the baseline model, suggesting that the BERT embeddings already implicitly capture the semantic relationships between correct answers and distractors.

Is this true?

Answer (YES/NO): YES